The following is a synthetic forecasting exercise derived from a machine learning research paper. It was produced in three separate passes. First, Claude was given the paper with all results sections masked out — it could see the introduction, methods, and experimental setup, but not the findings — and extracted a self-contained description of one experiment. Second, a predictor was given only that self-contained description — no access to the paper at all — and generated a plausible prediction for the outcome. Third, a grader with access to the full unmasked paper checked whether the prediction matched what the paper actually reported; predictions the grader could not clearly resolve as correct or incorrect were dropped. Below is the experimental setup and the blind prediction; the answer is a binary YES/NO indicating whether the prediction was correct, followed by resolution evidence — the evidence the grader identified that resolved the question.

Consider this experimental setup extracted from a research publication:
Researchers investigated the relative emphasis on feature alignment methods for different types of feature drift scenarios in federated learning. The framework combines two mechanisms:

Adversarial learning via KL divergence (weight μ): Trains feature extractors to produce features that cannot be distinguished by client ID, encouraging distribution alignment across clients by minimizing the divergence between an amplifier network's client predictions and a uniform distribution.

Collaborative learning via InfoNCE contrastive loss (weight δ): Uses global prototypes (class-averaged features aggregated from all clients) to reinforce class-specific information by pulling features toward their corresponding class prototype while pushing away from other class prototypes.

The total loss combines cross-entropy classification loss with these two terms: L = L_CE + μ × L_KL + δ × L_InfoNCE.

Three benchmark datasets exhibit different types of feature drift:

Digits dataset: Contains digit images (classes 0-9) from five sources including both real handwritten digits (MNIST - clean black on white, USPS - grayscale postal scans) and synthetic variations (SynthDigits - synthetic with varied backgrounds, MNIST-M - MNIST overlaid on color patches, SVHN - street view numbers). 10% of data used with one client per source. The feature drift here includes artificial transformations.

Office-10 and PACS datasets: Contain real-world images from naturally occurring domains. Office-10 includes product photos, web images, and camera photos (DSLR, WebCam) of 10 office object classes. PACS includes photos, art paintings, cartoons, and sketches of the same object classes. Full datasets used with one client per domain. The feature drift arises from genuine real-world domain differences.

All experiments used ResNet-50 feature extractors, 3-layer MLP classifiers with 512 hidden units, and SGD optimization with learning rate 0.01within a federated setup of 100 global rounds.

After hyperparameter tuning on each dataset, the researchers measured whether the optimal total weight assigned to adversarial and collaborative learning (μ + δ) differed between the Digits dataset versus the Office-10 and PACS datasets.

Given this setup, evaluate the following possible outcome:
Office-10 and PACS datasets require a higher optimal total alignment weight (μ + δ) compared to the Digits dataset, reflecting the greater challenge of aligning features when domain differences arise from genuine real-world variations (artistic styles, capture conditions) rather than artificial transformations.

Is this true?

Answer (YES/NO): NO